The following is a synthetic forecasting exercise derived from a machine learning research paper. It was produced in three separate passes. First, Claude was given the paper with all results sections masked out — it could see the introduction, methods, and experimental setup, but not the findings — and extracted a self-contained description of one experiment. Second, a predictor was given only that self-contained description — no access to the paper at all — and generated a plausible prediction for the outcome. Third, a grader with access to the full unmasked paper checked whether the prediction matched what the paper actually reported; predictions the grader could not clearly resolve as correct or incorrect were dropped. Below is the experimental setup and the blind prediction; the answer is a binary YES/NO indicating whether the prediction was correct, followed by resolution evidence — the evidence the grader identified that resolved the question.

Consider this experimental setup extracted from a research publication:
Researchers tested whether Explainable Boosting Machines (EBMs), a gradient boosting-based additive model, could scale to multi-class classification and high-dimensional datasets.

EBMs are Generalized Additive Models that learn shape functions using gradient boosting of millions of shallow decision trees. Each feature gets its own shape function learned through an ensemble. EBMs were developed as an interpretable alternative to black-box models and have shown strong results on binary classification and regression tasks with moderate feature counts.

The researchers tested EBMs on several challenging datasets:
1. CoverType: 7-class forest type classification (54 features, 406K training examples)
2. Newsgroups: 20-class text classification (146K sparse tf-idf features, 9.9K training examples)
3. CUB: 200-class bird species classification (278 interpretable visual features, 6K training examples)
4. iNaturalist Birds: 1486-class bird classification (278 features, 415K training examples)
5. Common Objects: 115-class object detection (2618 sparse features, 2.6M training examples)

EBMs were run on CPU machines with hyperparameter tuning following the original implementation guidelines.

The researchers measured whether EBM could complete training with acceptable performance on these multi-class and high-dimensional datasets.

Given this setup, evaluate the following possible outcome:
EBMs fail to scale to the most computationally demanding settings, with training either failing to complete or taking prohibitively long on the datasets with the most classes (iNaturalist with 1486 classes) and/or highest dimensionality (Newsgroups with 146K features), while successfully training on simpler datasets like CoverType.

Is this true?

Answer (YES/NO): YES